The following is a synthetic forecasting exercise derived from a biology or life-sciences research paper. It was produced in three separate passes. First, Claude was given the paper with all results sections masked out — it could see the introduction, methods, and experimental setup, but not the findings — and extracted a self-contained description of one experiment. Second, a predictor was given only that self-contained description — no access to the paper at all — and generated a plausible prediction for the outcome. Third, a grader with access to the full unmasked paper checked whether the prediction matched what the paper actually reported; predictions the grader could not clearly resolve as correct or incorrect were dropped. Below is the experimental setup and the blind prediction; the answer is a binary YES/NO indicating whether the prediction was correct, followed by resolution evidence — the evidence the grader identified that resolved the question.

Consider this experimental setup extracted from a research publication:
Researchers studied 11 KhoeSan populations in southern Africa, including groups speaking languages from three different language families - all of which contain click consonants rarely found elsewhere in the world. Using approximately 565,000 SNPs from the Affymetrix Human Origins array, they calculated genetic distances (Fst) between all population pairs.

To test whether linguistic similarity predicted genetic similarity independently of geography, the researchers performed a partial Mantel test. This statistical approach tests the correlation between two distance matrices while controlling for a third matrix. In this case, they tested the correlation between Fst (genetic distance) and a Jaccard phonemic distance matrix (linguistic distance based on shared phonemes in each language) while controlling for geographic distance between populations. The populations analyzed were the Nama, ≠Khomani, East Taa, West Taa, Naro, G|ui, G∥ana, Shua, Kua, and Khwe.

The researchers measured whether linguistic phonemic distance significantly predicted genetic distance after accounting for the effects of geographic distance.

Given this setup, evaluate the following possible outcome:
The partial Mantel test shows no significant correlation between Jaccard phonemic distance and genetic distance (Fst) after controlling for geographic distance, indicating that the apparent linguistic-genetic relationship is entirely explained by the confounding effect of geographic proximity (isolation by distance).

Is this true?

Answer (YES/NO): NO